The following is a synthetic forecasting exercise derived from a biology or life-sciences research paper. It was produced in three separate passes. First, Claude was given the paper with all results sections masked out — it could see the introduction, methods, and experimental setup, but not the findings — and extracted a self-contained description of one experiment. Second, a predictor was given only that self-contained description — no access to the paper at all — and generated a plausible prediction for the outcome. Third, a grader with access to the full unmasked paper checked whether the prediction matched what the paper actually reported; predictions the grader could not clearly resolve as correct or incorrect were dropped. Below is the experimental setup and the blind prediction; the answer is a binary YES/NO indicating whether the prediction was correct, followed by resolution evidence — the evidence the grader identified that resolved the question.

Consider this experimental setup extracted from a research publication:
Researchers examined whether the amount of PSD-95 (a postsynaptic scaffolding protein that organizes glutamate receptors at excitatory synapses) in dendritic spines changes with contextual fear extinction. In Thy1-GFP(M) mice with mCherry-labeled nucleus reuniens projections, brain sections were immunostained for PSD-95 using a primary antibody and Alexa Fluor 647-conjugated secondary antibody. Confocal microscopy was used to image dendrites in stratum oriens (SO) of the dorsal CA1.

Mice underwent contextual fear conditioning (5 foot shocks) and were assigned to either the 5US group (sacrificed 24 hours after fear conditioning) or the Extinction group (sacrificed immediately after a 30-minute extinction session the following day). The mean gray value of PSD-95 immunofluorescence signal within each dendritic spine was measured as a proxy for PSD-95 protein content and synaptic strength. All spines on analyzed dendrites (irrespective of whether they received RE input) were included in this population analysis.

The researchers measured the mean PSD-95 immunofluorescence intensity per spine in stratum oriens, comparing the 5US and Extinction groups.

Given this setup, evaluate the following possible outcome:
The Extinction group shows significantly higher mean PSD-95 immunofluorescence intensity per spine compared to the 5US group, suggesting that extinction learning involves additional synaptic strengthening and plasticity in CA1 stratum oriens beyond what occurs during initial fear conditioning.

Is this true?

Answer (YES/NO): NO